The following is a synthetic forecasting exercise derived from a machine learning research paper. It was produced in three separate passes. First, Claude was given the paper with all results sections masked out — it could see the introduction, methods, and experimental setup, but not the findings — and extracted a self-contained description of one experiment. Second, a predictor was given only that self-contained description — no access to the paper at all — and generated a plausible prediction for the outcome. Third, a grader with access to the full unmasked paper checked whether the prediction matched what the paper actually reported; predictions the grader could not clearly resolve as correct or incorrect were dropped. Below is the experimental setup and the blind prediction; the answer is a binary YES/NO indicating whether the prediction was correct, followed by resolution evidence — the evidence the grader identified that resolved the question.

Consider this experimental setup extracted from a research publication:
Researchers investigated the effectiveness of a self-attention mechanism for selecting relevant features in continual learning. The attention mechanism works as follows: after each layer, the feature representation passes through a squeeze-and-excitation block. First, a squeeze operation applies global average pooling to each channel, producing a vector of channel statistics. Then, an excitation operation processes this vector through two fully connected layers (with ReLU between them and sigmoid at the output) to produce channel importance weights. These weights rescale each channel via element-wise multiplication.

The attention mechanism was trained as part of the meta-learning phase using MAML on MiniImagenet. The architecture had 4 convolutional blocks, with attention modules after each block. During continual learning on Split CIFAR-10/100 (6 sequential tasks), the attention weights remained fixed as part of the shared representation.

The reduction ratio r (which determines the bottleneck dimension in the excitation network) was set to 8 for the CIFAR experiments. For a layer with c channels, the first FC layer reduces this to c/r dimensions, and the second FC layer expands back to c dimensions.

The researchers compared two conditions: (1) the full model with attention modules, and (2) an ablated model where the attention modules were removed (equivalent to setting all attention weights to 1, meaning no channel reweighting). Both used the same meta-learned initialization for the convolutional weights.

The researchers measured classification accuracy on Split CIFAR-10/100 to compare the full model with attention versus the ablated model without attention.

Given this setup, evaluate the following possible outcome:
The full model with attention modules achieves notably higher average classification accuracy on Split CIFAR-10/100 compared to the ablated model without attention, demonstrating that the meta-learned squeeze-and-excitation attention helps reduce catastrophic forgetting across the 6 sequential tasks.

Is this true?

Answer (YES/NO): YES